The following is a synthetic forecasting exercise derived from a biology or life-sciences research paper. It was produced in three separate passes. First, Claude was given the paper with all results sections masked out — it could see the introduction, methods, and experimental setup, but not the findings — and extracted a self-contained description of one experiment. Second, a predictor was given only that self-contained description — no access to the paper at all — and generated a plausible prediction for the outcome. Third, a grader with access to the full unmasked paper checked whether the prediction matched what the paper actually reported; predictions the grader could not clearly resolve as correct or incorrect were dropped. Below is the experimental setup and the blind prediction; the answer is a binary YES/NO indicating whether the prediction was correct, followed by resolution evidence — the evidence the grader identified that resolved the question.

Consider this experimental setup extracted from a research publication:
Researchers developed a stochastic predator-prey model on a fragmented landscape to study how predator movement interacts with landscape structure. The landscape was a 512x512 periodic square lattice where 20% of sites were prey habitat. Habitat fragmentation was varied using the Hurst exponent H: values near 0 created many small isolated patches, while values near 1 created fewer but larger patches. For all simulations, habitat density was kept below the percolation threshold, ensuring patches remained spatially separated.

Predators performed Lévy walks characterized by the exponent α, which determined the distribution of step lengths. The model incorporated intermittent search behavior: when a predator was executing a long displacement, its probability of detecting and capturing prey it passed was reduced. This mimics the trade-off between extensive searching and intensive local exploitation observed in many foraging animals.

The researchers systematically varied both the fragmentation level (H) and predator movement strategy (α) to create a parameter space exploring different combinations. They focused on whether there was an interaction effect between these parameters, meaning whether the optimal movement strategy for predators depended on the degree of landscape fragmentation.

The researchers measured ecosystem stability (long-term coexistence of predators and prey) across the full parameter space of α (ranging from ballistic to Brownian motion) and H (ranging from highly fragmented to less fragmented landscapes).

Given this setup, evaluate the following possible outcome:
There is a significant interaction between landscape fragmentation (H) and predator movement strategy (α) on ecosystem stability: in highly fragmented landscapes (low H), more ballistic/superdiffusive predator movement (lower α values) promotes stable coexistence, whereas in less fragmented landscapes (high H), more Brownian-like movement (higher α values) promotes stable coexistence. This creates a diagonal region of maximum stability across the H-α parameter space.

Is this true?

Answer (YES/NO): NO